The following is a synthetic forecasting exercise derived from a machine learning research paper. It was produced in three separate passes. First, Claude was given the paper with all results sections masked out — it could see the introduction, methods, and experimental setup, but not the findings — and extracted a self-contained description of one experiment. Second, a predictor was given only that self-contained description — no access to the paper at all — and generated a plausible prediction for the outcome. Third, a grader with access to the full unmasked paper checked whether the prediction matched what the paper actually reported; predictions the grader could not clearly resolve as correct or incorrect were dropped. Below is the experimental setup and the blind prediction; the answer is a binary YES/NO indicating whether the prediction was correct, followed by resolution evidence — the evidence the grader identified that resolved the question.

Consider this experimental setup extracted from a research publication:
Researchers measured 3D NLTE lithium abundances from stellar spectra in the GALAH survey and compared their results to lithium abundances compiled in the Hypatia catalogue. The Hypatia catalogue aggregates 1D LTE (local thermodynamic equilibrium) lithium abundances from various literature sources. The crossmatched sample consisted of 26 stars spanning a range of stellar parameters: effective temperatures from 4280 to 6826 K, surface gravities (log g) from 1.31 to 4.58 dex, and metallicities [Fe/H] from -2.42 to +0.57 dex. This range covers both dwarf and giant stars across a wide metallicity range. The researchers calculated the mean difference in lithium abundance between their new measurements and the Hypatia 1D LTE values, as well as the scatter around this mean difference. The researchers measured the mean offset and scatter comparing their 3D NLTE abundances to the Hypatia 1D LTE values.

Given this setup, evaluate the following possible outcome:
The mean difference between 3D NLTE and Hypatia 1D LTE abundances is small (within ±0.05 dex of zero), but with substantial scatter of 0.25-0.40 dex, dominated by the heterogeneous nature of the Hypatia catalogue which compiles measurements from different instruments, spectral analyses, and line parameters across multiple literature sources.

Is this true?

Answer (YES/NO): NO